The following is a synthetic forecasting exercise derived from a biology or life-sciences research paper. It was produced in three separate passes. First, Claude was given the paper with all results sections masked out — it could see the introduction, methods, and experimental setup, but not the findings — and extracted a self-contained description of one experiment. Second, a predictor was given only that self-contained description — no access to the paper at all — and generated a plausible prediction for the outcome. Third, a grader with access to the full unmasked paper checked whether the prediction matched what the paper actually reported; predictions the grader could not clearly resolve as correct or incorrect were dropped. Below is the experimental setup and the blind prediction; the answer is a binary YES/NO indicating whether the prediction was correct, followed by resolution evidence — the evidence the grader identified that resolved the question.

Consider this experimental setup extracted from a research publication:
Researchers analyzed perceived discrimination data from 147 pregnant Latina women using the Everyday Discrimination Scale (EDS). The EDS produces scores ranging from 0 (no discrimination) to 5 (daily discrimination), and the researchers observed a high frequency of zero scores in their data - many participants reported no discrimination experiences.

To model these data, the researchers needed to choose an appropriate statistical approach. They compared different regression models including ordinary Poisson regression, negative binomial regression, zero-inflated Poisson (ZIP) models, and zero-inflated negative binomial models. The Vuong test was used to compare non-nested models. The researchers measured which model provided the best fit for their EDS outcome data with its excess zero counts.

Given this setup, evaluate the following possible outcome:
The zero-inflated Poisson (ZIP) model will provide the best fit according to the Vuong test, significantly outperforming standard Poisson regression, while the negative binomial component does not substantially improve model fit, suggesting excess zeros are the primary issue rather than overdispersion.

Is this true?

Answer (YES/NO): YES